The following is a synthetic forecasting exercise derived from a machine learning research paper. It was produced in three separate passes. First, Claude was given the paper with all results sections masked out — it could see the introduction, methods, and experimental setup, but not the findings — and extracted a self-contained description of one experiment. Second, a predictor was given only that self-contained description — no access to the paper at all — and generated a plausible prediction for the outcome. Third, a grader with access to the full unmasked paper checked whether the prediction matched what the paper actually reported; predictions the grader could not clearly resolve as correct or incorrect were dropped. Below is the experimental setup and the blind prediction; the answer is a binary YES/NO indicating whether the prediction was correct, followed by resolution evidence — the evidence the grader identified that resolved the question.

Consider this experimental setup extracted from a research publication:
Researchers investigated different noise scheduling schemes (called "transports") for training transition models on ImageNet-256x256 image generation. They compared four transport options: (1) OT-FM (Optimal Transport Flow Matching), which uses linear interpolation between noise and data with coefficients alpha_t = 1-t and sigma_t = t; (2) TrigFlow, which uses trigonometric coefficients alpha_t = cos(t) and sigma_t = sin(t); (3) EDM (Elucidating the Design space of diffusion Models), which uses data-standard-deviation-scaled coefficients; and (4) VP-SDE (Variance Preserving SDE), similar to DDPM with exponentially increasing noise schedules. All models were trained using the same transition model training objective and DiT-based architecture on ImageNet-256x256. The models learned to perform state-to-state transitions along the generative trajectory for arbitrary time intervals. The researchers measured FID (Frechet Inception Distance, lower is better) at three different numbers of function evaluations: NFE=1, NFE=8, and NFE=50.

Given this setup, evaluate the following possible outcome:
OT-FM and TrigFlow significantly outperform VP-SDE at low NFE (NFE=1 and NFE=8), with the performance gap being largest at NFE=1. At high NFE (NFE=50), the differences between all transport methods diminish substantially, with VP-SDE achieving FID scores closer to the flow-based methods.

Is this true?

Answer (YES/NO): NO